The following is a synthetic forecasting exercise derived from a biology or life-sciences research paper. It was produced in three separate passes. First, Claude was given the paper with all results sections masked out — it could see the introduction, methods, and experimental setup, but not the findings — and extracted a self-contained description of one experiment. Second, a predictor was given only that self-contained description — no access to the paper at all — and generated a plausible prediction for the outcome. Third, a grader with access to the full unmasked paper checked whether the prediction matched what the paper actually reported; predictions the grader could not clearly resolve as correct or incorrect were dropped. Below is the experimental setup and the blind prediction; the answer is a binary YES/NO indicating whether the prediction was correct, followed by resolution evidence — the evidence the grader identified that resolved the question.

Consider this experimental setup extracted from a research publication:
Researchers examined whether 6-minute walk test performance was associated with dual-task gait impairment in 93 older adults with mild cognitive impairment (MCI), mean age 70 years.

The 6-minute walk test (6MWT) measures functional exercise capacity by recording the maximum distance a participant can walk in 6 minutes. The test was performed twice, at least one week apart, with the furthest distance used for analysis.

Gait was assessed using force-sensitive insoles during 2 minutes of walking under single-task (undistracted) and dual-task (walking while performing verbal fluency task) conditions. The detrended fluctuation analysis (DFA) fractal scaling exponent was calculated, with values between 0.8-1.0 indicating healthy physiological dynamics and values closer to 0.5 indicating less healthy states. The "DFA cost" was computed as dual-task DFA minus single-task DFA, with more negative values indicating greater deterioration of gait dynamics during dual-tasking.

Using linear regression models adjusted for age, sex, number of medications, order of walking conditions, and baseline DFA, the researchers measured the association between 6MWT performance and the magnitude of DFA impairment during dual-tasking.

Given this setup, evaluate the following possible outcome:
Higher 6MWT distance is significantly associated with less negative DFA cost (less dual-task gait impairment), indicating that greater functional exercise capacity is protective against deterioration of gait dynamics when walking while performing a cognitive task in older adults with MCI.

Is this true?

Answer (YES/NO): YES